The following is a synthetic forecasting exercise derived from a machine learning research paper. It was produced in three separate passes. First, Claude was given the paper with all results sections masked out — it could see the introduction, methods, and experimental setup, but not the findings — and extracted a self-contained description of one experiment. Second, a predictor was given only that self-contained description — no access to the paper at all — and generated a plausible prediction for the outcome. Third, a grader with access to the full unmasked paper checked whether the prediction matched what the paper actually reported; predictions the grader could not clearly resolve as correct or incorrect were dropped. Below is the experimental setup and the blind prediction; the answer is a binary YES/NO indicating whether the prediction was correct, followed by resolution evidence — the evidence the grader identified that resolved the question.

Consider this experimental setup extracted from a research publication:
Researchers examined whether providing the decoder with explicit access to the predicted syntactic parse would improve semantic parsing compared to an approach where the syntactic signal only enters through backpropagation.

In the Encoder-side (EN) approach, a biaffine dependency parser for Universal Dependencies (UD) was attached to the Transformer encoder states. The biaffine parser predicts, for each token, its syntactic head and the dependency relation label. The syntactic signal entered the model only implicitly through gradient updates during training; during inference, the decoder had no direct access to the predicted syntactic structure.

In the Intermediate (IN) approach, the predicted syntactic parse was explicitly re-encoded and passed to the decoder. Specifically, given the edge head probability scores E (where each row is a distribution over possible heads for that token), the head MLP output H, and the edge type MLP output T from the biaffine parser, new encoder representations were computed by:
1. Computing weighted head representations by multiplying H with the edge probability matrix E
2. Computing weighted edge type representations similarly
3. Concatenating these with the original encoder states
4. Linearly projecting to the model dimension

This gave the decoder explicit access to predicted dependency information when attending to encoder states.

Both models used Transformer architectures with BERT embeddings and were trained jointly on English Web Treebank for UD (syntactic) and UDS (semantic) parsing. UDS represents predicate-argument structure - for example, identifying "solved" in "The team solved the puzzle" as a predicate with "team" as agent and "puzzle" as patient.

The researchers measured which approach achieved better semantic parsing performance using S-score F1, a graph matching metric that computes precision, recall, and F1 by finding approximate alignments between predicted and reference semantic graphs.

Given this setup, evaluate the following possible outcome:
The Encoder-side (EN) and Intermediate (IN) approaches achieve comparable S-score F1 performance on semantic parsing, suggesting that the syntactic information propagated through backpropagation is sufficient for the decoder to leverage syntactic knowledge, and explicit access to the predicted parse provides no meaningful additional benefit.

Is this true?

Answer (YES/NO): NO